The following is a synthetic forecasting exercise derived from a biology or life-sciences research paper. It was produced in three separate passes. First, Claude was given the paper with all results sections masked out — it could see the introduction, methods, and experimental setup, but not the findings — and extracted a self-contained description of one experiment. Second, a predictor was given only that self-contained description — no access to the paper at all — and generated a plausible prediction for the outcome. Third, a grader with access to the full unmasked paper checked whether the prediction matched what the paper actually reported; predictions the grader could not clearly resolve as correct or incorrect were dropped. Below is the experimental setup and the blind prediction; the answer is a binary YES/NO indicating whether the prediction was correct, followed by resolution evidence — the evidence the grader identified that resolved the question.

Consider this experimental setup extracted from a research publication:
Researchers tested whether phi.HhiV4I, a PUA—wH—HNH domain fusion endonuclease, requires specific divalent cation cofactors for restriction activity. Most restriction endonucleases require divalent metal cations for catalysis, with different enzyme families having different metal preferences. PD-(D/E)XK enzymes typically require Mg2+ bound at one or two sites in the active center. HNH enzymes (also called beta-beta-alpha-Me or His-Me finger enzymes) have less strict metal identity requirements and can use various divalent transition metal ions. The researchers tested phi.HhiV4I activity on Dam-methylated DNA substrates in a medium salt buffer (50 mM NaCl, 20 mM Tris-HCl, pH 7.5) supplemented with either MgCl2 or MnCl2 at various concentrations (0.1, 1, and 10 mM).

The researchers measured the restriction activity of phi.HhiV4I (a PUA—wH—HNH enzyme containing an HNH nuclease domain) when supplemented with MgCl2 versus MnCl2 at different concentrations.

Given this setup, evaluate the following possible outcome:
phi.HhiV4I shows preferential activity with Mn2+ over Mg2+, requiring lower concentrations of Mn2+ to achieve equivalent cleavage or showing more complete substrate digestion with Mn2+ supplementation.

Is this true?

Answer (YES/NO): YES